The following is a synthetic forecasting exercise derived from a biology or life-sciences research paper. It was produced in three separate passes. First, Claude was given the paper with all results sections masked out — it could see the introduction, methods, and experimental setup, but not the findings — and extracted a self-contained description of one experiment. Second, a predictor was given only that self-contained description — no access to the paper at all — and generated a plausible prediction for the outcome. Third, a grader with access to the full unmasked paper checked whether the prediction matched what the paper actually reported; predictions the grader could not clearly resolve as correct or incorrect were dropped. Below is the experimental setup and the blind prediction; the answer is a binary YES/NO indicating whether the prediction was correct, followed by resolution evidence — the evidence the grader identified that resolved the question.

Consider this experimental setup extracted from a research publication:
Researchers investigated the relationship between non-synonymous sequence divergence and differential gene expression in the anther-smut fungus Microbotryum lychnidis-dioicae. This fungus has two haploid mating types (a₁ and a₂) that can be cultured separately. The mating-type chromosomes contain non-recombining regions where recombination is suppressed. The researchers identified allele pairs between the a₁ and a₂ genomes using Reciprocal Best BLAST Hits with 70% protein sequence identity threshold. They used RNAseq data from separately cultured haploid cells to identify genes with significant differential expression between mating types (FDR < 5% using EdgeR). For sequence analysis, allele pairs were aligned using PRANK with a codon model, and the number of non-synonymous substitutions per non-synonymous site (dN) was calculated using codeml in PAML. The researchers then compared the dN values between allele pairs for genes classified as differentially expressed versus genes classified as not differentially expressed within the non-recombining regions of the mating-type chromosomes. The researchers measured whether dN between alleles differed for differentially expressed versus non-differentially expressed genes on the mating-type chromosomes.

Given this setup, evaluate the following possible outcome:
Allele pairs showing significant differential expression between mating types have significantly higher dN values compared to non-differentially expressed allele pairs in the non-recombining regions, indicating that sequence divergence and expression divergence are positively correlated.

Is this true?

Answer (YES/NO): YES